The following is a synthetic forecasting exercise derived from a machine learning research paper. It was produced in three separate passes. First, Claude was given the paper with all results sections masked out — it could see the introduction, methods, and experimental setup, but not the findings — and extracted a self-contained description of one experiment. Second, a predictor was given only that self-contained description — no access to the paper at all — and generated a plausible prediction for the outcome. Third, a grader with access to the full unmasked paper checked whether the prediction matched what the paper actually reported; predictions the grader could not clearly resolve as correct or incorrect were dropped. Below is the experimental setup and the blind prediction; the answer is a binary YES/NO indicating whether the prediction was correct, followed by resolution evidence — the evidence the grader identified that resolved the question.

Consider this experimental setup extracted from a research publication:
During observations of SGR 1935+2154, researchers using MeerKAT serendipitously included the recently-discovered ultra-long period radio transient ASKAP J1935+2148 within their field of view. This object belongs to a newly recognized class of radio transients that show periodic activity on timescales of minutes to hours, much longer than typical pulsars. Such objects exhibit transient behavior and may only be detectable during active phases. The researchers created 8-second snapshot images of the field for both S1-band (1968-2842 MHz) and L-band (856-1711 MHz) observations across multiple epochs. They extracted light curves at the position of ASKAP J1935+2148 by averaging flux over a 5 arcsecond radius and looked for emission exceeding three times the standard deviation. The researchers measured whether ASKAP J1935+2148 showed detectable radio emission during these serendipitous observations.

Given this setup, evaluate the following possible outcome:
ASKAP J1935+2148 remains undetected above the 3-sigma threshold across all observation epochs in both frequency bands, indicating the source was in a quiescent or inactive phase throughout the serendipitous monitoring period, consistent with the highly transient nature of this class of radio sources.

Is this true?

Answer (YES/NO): YES